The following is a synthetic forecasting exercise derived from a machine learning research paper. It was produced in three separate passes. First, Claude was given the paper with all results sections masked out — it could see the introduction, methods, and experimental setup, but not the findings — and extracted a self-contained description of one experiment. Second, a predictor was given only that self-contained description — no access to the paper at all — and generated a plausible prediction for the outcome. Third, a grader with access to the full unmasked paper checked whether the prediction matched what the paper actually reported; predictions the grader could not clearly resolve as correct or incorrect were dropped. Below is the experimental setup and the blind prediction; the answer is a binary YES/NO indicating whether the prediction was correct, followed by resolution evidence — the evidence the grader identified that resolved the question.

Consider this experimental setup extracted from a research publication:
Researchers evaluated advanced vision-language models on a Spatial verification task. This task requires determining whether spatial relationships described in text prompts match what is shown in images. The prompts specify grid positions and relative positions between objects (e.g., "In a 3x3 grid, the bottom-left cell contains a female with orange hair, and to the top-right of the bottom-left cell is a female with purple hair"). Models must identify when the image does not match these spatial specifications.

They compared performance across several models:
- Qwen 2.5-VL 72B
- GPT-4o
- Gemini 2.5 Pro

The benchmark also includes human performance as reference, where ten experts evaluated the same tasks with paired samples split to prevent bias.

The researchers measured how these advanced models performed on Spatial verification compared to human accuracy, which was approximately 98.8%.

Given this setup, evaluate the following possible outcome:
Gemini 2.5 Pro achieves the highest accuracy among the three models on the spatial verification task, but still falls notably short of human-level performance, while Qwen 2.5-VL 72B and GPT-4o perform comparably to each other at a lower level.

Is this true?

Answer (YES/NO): YES